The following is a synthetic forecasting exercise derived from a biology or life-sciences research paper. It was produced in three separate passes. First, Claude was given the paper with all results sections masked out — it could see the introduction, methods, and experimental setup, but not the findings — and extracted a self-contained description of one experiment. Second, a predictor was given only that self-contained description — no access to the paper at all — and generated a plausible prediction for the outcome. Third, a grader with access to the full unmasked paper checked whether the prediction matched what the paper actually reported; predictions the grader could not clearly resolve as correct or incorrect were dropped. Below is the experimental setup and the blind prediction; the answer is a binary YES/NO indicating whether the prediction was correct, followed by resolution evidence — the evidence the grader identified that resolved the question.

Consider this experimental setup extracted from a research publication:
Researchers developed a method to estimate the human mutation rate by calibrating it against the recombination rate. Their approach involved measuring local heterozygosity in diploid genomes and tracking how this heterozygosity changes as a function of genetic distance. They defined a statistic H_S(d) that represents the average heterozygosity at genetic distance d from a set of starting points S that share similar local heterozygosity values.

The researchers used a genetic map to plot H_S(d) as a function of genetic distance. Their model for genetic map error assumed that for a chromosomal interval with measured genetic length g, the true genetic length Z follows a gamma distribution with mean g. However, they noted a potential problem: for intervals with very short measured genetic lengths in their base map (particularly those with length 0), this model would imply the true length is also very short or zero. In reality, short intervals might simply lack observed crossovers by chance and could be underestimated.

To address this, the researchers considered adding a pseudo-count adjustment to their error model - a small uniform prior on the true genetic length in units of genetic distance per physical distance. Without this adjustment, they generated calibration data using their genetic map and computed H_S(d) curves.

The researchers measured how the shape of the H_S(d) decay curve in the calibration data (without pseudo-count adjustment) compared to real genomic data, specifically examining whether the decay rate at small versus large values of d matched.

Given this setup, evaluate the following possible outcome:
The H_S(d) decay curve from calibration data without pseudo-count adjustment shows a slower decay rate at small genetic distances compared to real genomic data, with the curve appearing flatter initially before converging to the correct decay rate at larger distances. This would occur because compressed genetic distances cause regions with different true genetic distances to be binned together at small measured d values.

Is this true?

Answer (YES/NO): NO